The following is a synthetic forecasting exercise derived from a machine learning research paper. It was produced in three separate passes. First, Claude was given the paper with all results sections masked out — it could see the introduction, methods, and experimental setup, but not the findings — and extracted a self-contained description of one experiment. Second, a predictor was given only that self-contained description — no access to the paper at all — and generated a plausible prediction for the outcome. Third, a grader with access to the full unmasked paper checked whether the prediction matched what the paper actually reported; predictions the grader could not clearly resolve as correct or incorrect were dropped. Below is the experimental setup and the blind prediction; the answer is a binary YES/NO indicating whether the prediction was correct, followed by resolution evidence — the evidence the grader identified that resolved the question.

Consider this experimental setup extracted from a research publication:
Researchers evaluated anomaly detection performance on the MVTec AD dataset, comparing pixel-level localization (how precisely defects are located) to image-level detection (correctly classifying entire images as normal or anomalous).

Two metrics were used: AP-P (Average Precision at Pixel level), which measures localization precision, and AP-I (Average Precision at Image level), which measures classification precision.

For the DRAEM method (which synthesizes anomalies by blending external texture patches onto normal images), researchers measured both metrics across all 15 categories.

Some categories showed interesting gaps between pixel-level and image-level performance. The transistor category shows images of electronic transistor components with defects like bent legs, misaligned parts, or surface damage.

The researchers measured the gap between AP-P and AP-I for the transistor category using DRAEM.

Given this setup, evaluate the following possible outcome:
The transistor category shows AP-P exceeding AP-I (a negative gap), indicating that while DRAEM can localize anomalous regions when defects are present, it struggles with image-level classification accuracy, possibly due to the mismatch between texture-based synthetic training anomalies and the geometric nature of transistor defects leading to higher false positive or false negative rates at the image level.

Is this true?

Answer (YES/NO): NO